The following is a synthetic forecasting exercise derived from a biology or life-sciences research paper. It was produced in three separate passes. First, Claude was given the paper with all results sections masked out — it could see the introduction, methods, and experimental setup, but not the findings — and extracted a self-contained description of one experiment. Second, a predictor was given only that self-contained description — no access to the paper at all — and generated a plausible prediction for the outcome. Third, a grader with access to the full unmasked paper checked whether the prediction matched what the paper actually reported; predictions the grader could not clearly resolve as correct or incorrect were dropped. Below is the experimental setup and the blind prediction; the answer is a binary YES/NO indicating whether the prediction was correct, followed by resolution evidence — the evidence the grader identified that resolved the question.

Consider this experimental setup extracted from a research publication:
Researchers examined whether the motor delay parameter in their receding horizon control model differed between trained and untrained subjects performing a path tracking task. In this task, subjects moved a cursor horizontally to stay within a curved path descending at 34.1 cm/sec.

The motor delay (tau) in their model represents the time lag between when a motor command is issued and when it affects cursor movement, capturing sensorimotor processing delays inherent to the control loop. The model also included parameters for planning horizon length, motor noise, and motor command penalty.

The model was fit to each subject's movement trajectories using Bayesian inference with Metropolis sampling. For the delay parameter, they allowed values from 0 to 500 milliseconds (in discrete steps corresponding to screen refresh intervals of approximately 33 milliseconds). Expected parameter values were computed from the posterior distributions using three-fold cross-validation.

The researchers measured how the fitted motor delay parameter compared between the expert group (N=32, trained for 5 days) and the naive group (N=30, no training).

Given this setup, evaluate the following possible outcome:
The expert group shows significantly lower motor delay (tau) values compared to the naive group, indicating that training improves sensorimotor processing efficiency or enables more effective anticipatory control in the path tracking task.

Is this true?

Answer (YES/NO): NO